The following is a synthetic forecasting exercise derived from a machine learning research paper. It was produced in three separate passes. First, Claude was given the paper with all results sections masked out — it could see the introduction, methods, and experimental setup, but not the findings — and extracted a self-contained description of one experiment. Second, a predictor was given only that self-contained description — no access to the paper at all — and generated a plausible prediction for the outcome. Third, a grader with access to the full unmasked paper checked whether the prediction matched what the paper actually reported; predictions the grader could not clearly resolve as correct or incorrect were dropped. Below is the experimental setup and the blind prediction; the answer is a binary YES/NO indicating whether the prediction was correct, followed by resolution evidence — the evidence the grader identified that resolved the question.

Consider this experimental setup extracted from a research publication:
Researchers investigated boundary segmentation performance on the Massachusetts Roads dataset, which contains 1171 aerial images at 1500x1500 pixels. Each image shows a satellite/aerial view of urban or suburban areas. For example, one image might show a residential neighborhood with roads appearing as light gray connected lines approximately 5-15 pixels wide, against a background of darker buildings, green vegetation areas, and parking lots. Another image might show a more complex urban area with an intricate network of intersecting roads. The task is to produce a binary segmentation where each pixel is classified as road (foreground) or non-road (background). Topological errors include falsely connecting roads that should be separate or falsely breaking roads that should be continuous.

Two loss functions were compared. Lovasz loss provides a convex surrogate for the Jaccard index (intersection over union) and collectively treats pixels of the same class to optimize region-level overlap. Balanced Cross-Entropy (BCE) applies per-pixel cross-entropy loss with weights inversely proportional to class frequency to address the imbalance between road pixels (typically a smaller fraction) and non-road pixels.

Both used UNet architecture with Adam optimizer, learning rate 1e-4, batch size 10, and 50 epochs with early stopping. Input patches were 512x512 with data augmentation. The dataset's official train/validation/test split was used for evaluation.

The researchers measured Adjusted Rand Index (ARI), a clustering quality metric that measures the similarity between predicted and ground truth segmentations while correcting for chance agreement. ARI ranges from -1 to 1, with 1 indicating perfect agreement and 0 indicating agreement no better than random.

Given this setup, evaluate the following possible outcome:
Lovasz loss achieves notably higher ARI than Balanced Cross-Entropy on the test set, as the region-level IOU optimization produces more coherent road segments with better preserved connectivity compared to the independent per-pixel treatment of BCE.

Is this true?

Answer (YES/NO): NO